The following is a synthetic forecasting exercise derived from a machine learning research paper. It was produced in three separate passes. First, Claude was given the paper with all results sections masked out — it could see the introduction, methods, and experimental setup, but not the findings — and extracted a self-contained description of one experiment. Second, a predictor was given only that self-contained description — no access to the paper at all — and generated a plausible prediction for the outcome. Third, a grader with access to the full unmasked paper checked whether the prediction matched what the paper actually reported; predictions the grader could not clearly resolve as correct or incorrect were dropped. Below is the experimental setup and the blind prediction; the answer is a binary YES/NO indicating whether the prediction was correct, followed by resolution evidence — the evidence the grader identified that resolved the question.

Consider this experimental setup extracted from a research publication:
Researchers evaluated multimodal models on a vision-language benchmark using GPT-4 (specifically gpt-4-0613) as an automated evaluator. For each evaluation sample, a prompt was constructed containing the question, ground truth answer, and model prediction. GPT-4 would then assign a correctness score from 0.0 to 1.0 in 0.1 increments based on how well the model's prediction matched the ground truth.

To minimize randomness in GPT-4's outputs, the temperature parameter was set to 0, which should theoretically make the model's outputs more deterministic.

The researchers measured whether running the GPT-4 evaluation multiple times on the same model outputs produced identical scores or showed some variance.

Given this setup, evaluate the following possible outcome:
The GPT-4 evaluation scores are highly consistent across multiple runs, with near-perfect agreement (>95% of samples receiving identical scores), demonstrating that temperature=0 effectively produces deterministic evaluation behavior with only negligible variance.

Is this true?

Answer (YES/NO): NO